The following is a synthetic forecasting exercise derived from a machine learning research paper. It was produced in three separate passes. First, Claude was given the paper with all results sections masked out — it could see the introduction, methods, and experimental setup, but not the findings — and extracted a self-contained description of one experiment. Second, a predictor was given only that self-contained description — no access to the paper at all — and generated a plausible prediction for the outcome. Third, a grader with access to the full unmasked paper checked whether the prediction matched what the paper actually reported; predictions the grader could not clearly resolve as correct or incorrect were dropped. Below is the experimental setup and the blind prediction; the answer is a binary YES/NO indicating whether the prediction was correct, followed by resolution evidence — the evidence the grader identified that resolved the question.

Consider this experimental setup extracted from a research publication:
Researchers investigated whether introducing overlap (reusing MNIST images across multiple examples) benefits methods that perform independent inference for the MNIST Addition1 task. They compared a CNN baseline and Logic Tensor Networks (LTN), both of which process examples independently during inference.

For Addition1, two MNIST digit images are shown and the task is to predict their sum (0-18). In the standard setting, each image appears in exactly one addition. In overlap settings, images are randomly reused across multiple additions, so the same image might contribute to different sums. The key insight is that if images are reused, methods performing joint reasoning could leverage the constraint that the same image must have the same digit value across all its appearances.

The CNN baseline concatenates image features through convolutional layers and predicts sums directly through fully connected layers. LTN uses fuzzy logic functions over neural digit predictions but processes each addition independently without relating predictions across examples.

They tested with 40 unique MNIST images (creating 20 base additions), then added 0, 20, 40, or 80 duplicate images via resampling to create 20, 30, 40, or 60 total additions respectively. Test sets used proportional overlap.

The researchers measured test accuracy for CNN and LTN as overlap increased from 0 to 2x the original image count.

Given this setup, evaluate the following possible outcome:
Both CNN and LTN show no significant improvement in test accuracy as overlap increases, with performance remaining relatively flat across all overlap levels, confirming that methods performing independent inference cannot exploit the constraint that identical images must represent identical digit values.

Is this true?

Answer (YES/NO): YES